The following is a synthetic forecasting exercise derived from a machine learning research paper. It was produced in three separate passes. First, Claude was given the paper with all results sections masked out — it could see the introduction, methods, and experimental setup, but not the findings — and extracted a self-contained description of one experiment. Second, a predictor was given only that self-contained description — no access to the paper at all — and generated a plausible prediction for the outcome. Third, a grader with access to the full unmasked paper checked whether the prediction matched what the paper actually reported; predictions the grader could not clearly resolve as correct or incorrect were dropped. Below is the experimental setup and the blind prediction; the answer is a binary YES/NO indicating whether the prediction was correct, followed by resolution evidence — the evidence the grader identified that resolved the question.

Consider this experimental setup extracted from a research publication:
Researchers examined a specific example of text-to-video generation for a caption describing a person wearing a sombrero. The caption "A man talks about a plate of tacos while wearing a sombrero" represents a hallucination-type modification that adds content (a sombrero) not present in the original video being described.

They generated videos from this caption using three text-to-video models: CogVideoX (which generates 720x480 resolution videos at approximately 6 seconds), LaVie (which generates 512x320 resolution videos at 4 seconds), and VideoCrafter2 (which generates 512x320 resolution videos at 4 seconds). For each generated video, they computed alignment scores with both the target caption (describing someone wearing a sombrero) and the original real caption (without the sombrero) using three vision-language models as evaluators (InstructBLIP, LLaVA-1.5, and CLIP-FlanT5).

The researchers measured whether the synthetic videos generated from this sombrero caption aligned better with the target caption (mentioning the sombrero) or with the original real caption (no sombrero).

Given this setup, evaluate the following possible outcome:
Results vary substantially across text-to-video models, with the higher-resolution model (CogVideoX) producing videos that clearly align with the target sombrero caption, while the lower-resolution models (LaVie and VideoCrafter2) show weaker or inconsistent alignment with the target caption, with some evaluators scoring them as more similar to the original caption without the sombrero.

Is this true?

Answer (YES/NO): NO